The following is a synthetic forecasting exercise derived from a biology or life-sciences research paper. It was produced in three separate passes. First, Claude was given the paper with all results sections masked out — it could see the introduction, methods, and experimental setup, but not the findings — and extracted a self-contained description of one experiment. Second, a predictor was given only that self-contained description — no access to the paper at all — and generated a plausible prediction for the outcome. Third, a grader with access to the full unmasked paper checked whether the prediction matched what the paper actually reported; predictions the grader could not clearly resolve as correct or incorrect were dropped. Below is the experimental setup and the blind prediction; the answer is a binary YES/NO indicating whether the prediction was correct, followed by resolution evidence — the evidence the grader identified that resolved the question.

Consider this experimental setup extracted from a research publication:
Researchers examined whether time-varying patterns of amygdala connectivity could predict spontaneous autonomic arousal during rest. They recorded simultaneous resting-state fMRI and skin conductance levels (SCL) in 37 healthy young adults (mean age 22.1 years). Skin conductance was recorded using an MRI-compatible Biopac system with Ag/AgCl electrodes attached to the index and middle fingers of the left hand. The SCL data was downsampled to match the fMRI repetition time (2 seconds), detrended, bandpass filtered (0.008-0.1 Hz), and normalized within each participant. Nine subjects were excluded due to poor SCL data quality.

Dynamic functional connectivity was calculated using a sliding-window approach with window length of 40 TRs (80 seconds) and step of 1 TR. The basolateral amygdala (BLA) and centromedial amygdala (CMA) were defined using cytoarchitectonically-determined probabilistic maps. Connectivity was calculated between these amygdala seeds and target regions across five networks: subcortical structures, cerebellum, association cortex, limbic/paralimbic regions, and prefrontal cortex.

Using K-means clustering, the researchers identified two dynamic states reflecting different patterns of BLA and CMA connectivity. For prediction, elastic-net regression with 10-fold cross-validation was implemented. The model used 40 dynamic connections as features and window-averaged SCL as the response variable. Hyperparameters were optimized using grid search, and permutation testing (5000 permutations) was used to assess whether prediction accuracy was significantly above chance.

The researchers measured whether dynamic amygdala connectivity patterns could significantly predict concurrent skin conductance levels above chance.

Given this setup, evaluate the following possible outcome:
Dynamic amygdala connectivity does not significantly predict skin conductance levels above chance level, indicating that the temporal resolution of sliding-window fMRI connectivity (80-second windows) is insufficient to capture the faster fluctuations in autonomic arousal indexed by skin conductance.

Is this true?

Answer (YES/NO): NO